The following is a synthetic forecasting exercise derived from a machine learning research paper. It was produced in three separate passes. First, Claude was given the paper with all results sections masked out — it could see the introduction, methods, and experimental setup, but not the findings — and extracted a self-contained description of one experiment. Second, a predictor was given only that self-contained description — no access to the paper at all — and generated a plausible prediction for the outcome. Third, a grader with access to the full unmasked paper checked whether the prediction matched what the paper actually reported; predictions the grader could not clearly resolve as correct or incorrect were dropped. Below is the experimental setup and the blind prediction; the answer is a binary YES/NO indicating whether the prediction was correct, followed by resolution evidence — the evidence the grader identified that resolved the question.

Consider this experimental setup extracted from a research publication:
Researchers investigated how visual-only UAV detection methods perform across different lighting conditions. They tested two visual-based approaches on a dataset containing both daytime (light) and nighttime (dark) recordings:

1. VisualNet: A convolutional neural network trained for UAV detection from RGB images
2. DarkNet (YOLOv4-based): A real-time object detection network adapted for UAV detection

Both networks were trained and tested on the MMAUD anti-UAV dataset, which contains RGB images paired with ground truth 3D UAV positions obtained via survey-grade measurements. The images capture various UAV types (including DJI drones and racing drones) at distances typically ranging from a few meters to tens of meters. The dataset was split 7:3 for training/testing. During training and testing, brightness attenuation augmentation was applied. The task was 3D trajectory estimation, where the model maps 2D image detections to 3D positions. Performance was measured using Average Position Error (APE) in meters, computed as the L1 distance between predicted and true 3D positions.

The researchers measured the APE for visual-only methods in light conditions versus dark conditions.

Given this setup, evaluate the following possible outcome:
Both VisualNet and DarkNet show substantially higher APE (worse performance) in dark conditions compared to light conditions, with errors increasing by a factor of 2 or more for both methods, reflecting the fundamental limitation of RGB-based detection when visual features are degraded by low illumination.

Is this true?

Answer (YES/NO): YES